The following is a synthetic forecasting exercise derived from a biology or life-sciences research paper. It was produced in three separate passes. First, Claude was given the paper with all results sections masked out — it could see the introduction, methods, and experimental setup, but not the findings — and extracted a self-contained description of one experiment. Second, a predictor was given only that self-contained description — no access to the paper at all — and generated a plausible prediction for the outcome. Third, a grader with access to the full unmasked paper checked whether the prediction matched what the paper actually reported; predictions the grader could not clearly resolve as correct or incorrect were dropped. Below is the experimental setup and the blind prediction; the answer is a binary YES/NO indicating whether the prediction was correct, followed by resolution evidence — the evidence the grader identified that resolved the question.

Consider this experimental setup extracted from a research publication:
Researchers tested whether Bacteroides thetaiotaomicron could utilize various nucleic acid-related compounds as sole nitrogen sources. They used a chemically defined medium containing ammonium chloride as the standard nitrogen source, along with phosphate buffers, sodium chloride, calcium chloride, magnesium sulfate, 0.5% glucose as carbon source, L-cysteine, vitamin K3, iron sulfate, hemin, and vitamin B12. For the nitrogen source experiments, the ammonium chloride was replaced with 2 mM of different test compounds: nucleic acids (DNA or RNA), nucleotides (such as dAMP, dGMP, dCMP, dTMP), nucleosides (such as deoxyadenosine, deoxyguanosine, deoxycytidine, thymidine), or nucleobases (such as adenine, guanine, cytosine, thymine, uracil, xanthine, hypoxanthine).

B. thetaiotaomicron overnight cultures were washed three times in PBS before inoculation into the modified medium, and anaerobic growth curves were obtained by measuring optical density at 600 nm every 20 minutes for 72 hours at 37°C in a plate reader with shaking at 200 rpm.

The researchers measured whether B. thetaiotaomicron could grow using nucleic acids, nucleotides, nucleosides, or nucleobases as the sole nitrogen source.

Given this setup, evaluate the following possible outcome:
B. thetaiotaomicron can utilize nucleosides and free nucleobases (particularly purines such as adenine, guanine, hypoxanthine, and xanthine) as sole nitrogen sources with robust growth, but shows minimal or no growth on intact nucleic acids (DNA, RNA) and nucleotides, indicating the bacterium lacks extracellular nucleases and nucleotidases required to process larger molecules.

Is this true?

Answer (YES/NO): NO